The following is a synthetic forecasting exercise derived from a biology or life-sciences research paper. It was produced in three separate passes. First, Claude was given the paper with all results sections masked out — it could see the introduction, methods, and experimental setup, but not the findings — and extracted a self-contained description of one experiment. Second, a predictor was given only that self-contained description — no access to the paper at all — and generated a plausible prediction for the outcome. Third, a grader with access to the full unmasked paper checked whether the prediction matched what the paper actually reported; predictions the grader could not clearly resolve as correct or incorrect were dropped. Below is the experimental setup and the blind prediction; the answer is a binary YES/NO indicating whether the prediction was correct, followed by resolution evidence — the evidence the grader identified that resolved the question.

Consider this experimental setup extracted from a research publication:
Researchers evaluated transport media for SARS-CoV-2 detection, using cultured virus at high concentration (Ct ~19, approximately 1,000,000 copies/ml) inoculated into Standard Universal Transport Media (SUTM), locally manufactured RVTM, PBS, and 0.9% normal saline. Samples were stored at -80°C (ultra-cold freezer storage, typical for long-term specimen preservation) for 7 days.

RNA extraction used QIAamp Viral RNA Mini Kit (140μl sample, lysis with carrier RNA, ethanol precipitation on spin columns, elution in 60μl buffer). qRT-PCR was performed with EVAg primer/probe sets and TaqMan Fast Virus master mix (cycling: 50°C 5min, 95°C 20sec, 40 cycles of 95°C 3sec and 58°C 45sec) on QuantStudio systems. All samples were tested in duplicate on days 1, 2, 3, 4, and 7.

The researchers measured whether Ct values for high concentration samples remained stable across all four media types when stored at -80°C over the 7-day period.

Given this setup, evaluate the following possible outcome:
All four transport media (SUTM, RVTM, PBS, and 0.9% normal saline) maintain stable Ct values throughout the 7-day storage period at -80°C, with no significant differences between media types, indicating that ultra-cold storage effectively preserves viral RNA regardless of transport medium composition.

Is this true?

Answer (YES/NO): NO